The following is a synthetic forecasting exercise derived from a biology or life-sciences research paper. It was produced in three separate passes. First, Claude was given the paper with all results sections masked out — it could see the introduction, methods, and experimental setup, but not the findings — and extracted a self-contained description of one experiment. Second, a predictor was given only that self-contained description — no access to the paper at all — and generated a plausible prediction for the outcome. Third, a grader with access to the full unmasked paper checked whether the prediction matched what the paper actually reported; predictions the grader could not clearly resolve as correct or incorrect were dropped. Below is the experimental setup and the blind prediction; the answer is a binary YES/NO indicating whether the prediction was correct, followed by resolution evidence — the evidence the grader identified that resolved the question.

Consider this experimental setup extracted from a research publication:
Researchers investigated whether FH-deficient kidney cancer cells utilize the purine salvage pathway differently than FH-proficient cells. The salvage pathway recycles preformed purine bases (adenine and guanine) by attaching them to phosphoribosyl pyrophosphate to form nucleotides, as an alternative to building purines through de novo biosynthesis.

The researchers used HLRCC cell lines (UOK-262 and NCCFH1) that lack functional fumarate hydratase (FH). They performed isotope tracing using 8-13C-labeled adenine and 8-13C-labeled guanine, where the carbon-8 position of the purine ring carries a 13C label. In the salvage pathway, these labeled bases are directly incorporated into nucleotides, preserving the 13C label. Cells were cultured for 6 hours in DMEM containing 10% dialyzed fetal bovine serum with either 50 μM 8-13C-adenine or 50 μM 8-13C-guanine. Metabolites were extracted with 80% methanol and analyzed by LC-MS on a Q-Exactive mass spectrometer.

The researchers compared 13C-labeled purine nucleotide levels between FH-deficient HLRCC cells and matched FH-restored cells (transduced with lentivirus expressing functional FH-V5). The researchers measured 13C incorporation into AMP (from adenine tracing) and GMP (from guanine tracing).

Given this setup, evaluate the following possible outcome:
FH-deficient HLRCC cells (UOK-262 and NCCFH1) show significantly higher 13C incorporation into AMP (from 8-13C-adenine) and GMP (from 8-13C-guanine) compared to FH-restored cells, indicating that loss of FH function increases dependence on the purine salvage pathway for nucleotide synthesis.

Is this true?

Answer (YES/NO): YES